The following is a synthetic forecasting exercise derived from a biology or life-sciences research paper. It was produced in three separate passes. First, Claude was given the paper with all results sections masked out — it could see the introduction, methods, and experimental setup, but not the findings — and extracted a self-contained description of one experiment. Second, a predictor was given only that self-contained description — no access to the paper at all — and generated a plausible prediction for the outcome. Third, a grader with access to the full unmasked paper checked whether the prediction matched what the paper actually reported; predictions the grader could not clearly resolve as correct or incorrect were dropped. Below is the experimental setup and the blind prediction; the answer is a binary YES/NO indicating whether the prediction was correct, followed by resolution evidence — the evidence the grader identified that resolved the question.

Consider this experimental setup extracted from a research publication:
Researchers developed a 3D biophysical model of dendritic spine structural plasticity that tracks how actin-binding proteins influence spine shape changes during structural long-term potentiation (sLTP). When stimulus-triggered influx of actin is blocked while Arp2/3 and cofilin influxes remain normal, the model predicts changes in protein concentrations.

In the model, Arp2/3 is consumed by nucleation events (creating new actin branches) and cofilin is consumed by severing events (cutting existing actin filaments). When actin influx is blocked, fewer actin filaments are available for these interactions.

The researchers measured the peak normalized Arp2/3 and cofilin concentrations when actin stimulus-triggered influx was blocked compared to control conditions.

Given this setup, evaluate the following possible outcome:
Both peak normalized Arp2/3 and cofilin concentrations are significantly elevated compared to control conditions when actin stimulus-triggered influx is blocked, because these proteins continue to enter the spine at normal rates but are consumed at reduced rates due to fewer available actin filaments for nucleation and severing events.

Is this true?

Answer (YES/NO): YES